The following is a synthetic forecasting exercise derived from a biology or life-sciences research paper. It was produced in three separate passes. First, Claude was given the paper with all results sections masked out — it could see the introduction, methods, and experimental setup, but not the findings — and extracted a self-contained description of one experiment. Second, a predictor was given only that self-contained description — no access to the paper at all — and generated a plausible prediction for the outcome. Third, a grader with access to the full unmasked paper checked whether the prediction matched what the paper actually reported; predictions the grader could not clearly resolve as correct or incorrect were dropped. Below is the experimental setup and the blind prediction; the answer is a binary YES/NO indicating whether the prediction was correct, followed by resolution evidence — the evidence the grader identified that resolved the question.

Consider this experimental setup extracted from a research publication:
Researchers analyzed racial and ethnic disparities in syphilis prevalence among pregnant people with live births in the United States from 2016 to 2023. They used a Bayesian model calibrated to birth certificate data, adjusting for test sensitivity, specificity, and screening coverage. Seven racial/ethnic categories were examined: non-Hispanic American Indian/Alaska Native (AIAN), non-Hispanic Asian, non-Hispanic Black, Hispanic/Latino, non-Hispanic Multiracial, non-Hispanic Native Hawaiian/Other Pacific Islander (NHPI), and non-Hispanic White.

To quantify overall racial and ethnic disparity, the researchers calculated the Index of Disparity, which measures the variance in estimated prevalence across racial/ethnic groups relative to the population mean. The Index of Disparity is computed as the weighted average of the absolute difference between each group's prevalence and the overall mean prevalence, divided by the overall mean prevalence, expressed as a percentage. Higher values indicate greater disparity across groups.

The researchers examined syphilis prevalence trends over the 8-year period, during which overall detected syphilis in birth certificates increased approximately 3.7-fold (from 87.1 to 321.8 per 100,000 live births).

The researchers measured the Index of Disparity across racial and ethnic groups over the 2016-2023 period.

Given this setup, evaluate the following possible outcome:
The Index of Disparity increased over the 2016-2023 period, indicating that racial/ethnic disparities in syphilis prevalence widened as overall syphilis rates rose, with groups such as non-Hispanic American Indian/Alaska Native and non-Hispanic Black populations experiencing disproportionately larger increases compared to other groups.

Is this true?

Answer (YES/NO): NO